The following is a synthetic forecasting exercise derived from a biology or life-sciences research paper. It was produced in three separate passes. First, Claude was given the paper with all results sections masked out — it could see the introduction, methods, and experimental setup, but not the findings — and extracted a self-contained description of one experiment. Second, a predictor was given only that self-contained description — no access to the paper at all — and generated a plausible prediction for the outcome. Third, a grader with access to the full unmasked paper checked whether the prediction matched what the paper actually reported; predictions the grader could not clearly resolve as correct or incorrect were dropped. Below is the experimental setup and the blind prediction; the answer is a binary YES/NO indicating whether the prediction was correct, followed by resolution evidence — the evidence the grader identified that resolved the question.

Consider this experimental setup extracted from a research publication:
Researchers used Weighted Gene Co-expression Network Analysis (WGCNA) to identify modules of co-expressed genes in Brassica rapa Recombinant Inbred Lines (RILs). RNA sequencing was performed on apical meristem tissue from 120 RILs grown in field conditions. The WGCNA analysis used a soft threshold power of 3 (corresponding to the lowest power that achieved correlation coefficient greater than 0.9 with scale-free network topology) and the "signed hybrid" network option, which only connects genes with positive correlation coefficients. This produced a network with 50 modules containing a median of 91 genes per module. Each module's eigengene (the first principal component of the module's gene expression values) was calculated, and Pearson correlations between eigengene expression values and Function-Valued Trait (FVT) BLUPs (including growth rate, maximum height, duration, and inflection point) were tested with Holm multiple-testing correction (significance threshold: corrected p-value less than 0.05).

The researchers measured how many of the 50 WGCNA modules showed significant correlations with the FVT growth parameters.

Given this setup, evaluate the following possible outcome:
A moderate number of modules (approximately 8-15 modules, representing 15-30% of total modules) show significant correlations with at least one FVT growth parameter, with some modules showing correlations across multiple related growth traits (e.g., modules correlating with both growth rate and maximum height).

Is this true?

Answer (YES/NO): YES